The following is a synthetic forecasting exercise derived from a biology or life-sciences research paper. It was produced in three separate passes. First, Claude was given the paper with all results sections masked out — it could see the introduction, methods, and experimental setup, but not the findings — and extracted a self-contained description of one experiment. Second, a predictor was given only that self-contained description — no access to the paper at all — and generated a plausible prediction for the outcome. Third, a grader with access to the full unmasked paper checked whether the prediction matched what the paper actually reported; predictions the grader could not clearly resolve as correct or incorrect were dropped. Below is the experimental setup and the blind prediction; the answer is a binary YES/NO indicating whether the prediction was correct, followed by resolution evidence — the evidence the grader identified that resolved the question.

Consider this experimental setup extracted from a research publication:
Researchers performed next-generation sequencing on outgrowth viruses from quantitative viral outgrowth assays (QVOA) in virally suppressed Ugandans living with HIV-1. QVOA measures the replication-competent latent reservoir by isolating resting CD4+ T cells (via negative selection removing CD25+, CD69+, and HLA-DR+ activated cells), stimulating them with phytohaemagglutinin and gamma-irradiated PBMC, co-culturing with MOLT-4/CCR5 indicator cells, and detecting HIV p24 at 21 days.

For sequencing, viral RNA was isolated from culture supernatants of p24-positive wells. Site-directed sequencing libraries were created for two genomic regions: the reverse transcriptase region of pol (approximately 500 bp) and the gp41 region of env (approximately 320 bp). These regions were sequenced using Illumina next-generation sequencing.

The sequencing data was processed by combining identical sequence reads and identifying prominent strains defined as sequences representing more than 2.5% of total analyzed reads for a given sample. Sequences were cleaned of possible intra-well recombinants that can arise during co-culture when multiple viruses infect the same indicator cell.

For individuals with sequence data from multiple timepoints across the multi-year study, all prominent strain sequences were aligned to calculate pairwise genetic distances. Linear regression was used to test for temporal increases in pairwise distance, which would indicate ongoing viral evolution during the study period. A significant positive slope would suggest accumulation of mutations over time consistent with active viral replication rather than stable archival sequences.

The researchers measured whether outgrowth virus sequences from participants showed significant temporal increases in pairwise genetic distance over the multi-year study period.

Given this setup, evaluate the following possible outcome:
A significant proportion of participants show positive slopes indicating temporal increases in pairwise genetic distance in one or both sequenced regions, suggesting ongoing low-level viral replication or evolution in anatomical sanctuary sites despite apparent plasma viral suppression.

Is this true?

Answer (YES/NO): NO